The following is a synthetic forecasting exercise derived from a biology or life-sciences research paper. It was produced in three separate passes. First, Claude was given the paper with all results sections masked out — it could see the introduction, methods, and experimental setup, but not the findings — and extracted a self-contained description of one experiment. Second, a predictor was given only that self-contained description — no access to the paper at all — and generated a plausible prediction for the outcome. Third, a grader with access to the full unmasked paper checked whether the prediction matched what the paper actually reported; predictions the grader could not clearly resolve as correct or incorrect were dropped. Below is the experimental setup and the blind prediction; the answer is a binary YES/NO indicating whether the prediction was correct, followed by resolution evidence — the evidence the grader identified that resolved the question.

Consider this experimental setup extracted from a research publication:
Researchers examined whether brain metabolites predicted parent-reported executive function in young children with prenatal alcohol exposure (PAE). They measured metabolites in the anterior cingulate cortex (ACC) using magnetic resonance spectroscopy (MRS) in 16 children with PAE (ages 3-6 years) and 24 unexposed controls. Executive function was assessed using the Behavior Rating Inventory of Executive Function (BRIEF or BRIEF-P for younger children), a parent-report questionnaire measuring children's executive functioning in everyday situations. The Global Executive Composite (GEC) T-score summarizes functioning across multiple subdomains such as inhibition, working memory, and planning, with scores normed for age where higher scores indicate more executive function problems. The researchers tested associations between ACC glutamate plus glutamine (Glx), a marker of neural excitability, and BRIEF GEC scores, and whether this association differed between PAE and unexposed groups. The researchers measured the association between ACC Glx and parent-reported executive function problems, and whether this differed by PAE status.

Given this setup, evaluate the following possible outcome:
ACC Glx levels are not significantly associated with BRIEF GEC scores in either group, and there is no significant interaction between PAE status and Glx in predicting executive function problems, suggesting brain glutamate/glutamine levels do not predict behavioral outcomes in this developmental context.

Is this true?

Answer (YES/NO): NO